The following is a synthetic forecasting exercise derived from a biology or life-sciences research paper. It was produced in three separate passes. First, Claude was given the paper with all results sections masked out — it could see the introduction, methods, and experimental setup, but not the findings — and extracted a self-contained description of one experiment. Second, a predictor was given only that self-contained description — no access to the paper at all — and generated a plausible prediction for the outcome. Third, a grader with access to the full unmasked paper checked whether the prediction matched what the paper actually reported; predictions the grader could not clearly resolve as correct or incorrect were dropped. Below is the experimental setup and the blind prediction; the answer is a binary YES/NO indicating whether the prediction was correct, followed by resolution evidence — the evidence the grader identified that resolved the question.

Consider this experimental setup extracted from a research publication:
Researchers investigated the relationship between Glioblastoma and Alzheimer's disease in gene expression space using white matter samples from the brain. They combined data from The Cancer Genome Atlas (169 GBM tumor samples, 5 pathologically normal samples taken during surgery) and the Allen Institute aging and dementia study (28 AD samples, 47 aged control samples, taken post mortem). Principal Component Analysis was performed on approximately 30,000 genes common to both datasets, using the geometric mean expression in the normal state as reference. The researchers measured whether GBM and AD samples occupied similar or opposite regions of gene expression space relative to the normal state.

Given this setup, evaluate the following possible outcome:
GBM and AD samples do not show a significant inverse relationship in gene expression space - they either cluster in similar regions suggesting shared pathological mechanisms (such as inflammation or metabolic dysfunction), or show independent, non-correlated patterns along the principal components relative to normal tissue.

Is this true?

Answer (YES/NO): NO